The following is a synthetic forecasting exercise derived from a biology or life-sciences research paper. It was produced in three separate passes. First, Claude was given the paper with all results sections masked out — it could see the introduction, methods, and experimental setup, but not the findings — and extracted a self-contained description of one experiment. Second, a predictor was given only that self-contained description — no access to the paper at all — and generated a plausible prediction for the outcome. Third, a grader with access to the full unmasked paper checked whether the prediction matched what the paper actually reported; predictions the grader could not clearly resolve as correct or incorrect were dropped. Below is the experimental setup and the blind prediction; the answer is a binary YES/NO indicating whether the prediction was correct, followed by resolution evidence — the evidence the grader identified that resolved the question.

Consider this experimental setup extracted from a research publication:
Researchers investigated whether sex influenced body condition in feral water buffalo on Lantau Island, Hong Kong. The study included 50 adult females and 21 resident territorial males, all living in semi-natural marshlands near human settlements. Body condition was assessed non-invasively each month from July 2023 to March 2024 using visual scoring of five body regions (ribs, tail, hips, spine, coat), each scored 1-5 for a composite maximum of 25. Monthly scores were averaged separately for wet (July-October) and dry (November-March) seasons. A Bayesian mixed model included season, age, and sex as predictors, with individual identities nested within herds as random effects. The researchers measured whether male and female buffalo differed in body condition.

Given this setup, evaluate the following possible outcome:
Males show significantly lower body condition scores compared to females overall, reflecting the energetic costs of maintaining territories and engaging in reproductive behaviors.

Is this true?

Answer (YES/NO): NO